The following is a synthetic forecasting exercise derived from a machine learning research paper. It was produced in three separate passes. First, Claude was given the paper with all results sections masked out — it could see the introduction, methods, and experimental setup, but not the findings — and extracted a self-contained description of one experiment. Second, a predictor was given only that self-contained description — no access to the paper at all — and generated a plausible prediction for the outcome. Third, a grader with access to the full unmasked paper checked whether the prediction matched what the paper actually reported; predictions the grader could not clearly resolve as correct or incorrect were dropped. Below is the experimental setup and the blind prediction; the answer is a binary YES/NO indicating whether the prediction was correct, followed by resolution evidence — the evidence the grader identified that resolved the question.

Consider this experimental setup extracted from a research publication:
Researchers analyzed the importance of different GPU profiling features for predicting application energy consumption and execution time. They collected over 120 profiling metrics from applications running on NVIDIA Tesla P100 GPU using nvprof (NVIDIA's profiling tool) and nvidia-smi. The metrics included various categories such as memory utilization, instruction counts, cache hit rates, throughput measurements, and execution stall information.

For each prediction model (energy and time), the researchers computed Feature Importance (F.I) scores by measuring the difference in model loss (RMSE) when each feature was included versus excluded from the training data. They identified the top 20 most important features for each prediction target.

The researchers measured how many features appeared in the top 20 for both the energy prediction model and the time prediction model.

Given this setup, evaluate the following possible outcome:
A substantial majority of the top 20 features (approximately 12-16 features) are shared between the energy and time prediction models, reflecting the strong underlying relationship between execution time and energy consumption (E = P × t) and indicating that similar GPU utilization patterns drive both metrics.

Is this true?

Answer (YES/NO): NO